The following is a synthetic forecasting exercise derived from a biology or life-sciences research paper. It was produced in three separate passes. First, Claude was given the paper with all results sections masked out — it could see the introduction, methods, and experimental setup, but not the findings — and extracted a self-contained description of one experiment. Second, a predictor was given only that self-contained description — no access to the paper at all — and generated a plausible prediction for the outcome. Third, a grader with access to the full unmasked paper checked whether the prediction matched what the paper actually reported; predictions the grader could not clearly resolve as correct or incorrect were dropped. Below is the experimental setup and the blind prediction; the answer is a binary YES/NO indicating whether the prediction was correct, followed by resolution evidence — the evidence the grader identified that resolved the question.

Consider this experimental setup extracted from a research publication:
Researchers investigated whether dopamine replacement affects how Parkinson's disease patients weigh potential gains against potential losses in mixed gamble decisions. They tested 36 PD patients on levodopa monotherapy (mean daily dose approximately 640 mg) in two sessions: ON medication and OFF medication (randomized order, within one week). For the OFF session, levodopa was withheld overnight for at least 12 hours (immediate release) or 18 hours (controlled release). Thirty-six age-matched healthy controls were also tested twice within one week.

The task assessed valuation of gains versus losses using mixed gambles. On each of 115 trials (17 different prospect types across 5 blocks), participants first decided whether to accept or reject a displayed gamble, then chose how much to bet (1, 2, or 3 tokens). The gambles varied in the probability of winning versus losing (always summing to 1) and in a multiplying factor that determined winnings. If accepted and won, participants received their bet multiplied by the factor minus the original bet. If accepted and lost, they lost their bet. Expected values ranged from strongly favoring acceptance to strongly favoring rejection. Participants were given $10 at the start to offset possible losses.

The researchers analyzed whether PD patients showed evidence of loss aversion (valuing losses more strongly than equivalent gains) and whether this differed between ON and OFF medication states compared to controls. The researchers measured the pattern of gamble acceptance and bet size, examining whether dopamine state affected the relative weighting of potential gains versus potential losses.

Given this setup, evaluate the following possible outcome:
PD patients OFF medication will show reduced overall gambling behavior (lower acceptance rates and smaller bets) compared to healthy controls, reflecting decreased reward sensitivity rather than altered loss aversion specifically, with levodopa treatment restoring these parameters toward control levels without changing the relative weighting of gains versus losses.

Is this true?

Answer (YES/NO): NO